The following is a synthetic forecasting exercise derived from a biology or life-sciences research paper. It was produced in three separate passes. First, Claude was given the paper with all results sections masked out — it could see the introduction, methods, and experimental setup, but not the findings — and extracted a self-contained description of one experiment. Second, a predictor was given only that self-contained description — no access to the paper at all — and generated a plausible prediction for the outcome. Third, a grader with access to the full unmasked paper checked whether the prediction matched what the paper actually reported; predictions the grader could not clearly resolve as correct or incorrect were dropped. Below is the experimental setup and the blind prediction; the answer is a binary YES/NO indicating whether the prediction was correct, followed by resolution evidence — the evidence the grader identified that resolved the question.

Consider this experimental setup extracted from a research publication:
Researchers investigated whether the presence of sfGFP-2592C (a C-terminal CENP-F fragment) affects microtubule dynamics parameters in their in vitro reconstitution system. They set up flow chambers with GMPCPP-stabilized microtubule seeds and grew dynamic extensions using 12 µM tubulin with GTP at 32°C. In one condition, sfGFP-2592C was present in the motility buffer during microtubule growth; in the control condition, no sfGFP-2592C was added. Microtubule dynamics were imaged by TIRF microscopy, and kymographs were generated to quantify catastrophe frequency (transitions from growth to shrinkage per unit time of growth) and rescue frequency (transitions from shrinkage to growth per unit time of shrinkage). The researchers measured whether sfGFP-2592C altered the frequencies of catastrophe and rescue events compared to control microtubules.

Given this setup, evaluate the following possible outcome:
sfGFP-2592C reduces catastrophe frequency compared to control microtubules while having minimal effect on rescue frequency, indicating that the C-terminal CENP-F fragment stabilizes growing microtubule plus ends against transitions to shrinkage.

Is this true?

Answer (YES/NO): NO